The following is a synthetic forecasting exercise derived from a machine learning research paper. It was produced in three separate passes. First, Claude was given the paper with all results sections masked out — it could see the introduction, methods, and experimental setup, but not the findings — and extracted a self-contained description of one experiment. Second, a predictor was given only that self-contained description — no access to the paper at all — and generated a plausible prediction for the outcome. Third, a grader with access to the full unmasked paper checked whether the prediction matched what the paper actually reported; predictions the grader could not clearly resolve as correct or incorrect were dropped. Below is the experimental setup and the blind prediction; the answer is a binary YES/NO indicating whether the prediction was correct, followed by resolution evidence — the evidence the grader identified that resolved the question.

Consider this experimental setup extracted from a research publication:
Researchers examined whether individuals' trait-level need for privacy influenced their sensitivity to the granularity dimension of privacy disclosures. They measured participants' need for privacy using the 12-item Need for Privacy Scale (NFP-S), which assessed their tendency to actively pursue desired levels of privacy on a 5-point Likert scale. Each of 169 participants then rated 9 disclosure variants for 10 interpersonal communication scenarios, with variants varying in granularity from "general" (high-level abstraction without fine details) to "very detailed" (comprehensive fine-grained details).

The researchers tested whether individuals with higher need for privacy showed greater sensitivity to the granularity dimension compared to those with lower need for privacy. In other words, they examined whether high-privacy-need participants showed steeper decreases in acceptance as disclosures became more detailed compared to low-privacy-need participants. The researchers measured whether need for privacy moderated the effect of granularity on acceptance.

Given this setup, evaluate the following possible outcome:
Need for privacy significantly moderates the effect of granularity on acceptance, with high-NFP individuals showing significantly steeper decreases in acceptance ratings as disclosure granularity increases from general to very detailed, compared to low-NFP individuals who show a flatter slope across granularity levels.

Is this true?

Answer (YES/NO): NO